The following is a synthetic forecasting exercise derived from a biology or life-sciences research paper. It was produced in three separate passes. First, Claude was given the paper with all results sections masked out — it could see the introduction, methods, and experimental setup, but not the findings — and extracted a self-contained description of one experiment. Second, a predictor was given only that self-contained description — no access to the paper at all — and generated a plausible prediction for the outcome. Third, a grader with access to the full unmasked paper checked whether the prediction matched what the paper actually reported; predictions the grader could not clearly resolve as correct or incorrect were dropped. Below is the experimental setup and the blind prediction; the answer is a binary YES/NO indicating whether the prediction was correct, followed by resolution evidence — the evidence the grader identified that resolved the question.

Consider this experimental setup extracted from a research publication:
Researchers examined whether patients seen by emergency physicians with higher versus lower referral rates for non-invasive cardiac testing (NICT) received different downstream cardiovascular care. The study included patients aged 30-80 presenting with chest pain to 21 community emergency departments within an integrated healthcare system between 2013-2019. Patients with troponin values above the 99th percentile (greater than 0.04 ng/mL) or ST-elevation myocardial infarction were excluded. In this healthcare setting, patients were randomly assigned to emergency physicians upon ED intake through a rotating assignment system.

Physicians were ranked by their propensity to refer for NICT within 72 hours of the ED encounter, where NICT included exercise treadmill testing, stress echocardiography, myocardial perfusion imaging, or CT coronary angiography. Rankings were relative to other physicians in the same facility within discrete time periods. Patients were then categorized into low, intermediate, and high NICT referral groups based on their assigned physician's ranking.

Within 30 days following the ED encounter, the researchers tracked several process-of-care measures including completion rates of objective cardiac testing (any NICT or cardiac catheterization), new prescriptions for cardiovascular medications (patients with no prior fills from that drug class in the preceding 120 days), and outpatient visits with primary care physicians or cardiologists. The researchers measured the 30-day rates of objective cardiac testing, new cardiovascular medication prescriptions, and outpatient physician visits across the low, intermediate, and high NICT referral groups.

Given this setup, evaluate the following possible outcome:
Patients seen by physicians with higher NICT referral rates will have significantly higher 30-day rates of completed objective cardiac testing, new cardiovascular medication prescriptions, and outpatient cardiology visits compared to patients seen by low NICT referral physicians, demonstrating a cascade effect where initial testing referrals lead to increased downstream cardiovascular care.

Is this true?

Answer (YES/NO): NO